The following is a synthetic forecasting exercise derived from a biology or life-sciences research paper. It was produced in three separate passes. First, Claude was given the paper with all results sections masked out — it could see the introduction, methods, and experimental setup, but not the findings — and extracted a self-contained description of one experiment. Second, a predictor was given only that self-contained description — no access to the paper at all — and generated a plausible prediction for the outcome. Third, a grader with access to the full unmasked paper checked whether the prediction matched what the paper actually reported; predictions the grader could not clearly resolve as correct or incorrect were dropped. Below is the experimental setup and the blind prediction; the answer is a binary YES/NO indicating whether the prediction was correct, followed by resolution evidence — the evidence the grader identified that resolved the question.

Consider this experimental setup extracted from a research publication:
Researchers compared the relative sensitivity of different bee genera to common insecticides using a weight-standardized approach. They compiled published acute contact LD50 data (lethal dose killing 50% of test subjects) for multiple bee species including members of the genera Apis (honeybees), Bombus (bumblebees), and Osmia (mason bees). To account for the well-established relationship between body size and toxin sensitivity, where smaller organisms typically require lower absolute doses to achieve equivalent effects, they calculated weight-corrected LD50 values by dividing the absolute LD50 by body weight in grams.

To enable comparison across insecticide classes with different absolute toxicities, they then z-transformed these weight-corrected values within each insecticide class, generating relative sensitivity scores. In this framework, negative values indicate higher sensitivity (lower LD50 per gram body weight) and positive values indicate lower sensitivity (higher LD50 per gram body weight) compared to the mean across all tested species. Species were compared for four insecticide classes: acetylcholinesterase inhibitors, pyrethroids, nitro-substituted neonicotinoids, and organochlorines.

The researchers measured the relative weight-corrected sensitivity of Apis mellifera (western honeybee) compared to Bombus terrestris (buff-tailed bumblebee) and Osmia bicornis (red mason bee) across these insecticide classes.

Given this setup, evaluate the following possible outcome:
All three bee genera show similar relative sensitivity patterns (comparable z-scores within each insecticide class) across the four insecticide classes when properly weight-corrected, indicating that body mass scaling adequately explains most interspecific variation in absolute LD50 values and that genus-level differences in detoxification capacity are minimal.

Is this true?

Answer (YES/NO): NO